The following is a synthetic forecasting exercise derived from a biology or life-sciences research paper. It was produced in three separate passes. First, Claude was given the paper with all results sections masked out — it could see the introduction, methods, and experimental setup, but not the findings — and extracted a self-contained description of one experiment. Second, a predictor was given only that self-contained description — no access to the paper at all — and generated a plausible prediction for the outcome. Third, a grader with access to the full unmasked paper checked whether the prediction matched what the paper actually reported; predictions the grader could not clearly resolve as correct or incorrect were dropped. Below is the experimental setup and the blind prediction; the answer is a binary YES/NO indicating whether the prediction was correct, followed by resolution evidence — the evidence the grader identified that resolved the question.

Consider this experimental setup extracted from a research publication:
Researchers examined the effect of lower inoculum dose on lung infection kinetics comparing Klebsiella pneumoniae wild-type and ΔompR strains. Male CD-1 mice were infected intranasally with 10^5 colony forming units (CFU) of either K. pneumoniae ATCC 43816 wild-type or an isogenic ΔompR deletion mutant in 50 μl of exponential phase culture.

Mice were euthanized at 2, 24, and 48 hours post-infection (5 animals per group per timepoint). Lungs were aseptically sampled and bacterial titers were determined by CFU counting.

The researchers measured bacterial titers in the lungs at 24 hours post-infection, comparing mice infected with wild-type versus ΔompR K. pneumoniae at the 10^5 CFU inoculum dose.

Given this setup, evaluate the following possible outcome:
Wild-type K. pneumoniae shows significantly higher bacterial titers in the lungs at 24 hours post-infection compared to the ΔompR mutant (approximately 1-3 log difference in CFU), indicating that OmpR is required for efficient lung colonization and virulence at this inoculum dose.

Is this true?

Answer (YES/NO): NO